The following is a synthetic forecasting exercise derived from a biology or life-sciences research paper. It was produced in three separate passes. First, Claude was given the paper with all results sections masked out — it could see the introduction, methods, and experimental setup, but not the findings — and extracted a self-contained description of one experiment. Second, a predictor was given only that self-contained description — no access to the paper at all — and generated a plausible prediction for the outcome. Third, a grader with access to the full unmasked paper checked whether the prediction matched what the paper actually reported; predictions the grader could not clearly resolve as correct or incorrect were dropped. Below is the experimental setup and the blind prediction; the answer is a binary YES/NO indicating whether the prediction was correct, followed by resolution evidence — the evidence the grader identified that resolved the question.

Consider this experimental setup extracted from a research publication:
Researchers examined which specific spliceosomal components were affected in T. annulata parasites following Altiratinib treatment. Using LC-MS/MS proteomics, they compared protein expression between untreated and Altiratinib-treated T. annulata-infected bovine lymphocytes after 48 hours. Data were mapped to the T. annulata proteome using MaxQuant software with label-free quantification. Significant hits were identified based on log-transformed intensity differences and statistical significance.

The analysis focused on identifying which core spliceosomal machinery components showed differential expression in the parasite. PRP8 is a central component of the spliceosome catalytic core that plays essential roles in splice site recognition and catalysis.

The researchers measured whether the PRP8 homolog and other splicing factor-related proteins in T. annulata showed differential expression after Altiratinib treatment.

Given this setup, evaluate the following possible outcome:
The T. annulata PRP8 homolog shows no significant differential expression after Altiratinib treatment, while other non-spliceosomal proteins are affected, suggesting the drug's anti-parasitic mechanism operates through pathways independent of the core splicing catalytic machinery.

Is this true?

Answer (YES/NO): NO